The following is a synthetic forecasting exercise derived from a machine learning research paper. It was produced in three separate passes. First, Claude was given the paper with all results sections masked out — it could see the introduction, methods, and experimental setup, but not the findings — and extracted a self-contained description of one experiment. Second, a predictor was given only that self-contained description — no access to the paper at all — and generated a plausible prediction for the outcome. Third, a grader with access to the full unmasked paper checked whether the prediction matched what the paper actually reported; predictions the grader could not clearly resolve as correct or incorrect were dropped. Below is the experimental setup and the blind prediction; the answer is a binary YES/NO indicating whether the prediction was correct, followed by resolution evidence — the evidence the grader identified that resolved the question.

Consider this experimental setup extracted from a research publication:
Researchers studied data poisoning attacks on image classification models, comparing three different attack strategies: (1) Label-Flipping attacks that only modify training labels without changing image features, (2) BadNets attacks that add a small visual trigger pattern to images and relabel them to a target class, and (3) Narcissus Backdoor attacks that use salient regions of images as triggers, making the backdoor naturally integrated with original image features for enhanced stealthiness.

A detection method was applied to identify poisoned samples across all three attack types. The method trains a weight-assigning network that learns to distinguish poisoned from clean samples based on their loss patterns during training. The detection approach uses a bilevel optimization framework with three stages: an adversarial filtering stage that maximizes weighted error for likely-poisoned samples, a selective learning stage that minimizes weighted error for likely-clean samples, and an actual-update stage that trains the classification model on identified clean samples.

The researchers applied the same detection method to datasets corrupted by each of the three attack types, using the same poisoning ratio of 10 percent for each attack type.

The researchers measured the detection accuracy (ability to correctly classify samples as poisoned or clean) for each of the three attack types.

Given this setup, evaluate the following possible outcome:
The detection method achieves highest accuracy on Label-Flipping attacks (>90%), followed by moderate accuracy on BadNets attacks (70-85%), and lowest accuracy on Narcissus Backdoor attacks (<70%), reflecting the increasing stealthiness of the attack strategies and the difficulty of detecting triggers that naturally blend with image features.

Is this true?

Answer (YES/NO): NO